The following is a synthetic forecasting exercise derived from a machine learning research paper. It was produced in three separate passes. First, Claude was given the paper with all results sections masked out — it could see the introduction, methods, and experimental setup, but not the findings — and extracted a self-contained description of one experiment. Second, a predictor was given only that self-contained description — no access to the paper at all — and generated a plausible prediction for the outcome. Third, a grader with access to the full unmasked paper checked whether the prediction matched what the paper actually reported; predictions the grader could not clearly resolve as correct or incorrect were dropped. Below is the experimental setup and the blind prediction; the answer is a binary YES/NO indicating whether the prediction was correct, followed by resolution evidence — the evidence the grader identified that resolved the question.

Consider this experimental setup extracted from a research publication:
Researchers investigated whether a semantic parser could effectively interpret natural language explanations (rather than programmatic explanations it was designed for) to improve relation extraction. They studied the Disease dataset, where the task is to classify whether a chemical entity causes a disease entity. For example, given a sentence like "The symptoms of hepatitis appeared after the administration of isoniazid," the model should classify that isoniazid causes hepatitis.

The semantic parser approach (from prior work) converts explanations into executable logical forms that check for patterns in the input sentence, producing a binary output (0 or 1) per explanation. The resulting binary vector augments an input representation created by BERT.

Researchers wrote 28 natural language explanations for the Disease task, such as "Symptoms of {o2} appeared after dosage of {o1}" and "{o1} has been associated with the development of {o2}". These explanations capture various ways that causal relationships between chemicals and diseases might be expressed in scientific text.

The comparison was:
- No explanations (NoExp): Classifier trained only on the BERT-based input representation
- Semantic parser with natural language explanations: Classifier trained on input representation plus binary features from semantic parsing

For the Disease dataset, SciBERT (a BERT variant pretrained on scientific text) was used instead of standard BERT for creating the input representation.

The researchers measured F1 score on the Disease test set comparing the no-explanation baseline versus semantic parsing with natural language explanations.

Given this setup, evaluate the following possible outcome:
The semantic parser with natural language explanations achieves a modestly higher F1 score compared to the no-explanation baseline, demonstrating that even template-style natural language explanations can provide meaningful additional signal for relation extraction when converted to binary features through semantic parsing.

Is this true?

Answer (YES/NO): NO